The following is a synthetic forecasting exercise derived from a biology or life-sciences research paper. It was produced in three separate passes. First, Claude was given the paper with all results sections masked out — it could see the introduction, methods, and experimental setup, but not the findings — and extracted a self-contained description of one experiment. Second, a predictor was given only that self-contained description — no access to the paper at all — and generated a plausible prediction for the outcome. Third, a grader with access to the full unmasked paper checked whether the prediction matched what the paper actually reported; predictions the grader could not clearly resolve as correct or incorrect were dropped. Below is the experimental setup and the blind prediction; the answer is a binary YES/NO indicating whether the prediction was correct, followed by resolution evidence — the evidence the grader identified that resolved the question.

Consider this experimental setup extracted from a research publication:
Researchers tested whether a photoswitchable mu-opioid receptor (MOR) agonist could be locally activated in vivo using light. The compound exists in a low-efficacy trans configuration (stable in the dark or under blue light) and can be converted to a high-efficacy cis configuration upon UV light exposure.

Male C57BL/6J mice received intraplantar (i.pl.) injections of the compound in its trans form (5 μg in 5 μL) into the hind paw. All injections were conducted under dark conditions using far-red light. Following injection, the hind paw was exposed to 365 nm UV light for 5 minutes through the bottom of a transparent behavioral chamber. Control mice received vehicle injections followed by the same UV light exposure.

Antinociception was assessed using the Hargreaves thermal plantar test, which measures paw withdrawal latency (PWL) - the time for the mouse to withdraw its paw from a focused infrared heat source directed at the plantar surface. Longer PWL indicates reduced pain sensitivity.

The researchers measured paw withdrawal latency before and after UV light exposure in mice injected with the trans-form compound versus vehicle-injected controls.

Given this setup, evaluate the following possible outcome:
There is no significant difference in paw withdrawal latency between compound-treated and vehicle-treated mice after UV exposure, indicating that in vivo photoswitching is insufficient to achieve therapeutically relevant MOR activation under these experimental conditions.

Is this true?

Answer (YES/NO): NO